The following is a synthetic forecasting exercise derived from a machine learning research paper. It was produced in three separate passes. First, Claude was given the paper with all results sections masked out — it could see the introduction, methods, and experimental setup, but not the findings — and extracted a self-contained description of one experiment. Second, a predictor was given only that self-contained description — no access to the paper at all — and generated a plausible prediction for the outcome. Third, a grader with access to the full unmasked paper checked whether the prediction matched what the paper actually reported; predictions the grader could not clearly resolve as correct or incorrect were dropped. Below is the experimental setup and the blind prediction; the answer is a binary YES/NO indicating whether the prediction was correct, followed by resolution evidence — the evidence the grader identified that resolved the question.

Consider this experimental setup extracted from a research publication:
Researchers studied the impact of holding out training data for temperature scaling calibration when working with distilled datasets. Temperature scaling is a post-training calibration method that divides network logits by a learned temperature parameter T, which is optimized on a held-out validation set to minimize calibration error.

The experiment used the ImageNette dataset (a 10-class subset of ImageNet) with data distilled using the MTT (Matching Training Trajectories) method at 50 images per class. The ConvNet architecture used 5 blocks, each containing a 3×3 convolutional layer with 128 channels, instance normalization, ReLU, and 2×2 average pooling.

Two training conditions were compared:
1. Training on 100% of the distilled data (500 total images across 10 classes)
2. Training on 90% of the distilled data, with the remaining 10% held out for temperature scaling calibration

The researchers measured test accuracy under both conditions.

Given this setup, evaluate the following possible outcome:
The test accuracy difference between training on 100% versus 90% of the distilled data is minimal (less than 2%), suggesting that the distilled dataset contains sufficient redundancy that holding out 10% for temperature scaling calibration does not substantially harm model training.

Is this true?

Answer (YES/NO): NO